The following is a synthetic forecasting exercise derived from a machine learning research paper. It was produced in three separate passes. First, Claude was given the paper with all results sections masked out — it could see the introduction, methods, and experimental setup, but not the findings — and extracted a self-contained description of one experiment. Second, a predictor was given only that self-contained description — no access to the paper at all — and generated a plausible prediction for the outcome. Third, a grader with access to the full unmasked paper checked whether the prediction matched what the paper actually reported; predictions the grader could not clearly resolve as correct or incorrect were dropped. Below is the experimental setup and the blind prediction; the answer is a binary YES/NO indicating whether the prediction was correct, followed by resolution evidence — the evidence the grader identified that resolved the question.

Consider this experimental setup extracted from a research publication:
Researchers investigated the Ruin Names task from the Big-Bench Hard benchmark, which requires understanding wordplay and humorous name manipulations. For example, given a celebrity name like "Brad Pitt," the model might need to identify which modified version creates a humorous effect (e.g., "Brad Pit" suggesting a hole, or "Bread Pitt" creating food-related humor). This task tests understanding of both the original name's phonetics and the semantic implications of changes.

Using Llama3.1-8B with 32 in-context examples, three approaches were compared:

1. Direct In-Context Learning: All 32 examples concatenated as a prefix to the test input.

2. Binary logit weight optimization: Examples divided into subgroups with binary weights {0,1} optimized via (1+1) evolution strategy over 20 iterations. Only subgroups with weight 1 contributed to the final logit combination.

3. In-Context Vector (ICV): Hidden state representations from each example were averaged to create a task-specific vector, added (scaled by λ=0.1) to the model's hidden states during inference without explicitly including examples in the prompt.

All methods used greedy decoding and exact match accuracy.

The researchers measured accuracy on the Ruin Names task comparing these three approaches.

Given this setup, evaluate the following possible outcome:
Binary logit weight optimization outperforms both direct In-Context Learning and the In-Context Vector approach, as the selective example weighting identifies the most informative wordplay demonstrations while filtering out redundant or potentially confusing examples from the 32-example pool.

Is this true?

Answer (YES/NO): NO